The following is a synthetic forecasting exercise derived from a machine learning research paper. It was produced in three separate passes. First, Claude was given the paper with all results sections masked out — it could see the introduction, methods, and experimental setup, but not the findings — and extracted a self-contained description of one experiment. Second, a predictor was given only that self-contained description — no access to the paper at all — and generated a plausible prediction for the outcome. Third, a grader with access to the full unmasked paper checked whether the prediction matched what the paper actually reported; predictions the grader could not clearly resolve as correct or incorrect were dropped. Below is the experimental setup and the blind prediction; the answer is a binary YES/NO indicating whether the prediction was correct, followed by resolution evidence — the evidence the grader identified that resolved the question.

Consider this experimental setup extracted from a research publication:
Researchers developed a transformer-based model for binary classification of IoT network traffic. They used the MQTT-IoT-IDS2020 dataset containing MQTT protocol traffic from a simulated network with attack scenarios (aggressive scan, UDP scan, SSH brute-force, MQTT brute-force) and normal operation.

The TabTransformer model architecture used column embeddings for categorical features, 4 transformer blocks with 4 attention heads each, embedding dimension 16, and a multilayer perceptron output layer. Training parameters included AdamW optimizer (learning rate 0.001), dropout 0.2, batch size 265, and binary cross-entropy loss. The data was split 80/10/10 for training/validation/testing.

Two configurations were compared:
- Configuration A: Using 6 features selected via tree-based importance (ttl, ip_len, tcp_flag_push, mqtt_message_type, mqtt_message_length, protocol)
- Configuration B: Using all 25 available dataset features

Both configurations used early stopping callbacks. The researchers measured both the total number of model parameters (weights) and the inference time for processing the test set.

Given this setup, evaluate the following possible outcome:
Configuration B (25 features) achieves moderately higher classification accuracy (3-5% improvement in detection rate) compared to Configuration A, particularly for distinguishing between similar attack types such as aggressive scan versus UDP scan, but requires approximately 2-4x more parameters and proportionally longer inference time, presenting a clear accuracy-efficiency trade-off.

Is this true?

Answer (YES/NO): NO